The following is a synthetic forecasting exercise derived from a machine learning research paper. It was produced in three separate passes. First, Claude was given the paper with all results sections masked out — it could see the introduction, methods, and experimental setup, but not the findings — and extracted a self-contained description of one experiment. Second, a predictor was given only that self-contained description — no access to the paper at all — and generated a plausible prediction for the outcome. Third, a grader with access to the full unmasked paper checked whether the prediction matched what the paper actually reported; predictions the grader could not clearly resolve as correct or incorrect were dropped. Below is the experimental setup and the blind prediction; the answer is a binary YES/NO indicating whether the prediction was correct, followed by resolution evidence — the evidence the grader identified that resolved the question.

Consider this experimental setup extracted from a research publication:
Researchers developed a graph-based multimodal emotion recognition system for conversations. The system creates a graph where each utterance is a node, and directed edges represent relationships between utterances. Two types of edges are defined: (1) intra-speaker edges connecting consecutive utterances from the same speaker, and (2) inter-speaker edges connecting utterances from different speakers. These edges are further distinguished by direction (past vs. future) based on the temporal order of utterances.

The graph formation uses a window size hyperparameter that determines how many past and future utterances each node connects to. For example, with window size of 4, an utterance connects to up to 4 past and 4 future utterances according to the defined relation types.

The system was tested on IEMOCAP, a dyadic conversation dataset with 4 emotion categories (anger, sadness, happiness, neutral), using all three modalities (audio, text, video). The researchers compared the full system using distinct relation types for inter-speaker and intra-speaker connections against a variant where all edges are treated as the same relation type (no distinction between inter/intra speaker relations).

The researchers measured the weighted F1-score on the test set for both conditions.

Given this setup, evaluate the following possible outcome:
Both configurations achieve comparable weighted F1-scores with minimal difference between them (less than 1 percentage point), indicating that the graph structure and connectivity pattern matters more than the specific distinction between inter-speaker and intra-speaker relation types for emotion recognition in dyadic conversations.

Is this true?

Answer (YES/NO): NO